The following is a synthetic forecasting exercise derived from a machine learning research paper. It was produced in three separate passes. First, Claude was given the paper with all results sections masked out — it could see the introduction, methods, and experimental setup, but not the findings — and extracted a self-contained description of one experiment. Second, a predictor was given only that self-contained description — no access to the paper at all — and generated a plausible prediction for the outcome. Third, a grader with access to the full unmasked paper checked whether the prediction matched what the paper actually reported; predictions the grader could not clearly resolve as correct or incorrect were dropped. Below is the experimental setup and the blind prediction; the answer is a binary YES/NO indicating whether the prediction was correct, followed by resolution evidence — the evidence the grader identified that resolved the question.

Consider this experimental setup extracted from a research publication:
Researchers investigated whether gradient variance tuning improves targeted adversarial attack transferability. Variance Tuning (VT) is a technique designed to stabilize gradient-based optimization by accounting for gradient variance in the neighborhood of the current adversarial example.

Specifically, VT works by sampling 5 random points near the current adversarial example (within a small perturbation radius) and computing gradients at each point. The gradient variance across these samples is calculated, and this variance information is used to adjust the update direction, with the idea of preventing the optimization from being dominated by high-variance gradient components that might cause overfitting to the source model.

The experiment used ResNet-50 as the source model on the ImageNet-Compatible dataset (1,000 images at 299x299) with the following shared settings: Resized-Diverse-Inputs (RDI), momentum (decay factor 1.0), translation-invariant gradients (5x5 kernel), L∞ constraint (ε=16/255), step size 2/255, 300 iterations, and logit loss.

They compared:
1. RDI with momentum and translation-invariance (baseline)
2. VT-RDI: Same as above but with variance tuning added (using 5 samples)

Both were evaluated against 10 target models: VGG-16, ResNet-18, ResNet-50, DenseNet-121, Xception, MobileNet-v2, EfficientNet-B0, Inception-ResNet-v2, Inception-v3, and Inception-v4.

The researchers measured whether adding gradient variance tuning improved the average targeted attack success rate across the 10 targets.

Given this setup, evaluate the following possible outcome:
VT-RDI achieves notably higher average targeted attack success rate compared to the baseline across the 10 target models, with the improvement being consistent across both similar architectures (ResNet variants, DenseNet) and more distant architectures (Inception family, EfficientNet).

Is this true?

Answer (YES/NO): NO